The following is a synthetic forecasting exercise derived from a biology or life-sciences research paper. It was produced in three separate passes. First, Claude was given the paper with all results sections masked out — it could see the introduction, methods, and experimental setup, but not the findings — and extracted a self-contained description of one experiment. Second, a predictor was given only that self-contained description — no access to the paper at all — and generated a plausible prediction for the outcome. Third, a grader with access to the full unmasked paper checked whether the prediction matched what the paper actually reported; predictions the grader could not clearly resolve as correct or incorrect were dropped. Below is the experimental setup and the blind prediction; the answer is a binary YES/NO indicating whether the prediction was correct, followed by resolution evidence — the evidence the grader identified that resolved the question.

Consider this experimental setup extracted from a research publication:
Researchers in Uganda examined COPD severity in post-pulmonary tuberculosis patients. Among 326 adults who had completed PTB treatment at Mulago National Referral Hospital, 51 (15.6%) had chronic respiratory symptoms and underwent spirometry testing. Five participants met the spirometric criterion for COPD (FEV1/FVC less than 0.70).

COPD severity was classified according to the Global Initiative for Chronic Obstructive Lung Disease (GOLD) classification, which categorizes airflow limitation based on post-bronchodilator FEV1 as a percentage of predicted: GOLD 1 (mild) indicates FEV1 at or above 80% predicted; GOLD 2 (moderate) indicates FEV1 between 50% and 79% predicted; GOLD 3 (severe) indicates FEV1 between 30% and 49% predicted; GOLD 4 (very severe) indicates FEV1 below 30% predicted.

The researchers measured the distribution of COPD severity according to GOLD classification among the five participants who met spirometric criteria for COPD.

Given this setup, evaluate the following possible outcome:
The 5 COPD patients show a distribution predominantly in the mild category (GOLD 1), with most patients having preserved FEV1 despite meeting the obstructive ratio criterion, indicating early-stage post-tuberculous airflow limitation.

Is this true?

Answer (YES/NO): YES